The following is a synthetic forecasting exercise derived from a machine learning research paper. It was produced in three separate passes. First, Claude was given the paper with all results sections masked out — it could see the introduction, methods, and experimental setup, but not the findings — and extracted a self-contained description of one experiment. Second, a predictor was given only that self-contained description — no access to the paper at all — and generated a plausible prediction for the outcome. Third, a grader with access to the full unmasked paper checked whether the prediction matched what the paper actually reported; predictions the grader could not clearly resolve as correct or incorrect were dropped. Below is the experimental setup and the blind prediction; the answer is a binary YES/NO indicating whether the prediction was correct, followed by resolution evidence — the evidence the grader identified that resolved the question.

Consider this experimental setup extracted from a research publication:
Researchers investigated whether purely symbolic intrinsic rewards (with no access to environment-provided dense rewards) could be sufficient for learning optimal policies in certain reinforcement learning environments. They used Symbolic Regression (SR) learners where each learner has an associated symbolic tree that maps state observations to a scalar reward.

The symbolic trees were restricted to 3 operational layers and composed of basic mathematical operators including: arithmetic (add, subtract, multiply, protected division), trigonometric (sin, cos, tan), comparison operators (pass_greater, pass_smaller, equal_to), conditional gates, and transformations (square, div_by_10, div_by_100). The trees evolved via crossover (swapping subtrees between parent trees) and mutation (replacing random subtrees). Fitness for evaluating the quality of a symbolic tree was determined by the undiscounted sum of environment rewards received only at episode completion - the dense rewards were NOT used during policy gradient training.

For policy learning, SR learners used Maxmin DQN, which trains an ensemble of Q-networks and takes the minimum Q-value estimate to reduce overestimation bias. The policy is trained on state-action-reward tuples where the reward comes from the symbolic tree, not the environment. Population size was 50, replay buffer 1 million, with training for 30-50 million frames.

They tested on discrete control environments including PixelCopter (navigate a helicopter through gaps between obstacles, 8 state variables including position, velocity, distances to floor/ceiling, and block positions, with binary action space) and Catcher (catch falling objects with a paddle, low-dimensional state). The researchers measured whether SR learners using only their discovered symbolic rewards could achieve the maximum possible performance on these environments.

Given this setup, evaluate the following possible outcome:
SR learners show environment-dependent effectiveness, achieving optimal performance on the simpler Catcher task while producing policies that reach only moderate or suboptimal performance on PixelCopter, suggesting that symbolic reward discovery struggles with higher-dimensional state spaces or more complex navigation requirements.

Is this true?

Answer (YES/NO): NO